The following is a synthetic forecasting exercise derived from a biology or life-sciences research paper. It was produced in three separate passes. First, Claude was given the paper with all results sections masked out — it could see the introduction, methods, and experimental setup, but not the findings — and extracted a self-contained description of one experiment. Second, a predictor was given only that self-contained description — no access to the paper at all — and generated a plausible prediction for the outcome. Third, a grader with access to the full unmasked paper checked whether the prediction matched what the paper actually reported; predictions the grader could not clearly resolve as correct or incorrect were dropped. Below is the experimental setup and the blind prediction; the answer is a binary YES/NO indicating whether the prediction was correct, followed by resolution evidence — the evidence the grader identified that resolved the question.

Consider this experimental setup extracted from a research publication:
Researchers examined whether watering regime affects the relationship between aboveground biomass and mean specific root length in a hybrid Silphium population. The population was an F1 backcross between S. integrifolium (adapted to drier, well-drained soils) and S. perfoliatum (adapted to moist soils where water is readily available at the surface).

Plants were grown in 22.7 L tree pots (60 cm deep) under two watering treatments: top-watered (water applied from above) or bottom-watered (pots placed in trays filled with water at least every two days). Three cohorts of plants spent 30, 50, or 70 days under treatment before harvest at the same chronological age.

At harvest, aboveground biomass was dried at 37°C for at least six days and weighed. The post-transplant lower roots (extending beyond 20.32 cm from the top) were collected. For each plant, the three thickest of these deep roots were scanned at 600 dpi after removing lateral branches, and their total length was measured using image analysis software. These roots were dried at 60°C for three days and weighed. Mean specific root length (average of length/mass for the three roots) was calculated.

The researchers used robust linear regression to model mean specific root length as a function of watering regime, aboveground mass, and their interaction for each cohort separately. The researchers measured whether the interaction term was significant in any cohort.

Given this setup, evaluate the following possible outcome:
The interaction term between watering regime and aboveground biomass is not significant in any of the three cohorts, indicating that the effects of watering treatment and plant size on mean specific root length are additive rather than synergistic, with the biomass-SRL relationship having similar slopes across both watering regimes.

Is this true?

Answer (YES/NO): NO